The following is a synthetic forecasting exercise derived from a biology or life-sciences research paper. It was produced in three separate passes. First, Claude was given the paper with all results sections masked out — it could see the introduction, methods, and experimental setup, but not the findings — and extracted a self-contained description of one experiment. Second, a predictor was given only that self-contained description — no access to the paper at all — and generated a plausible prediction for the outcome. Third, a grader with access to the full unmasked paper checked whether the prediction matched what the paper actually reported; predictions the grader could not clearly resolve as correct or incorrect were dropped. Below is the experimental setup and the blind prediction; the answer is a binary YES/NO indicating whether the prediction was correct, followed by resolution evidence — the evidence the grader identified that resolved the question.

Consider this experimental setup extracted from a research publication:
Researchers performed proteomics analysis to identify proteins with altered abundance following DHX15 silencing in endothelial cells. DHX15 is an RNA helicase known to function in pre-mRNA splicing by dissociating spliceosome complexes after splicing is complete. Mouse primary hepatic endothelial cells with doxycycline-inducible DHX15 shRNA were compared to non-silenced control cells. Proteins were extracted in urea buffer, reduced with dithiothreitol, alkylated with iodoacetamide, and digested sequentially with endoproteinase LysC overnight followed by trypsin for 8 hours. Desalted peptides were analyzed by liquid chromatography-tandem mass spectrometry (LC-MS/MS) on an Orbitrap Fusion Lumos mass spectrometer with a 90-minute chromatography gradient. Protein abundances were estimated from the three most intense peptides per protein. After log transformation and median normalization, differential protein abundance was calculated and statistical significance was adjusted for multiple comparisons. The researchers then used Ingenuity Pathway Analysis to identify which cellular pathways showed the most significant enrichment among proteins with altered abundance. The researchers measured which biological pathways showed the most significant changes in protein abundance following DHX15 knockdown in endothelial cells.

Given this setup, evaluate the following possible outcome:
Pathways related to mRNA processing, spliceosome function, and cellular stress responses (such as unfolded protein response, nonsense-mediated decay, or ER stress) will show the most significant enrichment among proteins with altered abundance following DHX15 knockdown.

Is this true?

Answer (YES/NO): NO